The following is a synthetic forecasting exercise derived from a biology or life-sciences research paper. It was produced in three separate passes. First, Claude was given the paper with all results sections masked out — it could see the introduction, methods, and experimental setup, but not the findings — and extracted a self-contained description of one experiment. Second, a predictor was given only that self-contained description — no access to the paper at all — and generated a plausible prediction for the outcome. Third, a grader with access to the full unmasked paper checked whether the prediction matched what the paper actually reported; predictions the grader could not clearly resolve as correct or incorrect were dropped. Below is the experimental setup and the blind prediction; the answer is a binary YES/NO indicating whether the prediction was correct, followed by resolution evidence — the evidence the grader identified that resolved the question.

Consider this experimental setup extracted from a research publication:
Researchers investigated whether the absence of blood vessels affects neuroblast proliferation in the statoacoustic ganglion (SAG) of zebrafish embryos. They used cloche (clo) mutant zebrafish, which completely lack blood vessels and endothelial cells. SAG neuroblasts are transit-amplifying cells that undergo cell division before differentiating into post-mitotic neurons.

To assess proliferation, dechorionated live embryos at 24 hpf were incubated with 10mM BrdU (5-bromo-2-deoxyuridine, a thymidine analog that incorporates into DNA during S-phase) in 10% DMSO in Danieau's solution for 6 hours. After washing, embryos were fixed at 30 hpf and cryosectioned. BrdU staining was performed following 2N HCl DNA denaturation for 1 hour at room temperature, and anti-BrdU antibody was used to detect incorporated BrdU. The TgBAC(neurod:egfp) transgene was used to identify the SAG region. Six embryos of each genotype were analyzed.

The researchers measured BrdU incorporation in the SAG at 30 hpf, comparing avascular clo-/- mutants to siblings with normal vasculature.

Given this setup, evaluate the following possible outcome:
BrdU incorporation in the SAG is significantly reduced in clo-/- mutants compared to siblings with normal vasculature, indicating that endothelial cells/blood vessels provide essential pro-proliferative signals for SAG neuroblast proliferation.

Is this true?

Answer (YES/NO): NO